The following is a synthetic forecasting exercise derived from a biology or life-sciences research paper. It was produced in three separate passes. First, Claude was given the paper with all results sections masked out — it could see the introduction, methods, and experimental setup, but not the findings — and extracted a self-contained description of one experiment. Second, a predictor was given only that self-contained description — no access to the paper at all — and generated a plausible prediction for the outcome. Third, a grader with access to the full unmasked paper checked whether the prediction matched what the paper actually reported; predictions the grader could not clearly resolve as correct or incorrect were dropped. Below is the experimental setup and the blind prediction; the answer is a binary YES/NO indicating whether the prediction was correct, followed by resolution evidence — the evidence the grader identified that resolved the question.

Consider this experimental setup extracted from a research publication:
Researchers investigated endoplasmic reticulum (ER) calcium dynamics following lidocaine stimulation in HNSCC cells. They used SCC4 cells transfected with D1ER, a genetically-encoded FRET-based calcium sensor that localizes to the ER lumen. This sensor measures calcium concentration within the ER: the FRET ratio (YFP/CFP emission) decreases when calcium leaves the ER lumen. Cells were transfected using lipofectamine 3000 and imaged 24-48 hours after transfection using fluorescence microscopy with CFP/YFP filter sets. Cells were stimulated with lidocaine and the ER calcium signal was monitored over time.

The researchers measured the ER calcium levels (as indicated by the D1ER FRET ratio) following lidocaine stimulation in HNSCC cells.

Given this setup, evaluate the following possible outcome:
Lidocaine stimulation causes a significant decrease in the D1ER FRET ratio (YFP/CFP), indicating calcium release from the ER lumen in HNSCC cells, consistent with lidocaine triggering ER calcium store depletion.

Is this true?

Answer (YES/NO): YES